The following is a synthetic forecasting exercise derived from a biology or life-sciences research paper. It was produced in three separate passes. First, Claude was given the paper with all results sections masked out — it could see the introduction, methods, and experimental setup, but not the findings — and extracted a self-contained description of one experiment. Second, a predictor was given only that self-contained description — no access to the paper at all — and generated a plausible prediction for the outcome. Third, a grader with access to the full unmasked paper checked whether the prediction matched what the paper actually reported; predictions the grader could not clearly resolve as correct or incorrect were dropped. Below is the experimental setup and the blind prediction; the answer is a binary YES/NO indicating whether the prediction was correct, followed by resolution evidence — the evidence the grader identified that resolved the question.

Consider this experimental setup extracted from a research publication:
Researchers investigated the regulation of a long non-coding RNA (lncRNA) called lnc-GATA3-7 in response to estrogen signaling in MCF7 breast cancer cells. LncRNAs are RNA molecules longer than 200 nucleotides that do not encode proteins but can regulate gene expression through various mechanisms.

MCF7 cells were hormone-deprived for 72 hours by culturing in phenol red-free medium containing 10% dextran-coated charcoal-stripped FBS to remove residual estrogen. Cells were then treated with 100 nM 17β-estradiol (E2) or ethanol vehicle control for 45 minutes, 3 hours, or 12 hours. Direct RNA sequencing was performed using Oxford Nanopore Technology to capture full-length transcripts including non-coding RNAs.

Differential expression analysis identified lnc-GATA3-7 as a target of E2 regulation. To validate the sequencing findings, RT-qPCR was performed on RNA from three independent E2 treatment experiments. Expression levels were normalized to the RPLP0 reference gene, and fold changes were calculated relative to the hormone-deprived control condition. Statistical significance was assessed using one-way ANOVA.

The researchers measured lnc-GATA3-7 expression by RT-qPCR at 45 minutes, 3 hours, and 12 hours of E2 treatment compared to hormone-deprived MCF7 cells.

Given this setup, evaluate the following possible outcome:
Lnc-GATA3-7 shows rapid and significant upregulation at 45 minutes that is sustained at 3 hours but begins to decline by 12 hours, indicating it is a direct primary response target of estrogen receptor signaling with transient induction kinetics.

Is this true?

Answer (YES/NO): NO